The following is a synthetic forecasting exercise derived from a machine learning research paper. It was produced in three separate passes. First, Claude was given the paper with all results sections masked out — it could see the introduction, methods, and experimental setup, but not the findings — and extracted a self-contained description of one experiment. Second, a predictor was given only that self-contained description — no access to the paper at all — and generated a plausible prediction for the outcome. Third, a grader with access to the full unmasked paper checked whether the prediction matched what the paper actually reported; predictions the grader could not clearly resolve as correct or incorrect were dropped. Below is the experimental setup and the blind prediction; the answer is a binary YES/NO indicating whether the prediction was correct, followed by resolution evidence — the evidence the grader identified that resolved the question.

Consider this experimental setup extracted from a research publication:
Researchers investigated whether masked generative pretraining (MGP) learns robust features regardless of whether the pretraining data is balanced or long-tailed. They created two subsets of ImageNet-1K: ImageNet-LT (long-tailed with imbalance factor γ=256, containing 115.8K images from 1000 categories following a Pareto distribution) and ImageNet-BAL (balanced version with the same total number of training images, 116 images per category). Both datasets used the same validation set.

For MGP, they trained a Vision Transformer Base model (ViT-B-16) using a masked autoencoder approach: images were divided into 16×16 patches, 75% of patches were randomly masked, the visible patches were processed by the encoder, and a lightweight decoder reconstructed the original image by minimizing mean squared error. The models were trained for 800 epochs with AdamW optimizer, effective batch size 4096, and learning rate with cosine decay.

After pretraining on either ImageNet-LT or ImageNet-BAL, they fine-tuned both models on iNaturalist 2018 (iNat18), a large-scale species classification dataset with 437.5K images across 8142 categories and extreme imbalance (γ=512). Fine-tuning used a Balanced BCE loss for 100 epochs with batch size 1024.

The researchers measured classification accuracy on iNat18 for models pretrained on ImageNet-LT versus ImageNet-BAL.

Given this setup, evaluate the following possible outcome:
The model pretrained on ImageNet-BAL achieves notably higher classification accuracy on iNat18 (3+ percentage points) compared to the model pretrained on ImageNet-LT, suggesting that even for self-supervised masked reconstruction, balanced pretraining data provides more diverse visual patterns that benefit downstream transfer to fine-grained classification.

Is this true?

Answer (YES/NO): NO